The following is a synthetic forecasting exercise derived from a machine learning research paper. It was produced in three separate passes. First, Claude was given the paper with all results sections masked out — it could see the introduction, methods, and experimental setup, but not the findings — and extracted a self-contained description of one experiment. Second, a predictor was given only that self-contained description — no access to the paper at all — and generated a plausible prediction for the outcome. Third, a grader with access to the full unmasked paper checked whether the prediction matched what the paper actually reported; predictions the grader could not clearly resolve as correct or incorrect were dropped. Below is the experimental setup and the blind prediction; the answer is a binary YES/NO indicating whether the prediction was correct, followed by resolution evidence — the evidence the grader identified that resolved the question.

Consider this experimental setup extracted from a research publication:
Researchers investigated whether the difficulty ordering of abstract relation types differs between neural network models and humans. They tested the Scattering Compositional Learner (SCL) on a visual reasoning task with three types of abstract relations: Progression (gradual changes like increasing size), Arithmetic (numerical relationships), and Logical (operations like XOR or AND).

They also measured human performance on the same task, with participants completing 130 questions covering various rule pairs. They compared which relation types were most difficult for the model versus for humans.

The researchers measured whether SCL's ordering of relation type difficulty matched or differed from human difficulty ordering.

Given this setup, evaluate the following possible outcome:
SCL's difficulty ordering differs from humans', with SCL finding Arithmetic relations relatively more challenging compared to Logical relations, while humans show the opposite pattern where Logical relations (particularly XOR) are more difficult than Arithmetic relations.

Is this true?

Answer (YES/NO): NO